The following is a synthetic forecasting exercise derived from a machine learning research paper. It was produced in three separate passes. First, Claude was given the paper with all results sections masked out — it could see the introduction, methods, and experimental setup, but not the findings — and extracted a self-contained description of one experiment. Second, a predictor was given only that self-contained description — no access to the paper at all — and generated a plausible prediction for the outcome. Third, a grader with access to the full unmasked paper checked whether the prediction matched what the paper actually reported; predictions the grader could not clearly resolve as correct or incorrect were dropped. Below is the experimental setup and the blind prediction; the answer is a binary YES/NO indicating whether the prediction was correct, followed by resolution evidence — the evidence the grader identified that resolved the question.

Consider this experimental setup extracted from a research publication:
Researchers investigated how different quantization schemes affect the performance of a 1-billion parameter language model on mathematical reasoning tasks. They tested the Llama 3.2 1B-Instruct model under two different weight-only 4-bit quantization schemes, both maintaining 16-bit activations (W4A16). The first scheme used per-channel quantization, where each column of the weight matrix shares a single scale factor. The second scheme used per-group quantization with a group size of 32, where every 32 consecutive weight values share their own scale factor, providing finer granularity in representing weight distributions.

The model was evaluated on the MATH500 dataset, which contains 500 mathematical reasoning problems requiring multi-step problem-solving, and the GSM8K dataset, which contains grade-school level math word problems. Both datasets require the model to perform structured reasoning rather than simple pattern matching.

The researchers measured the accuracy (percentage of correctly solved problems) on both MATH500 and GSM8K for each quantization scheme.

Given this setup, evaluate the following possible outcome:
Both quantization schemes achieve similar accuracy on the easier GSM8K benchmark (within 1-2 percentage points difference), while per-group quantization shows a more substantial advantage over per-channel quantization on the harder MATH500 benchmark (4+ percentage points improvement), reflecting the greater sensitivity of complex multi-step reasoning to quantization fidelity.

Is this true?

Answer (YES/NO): NO